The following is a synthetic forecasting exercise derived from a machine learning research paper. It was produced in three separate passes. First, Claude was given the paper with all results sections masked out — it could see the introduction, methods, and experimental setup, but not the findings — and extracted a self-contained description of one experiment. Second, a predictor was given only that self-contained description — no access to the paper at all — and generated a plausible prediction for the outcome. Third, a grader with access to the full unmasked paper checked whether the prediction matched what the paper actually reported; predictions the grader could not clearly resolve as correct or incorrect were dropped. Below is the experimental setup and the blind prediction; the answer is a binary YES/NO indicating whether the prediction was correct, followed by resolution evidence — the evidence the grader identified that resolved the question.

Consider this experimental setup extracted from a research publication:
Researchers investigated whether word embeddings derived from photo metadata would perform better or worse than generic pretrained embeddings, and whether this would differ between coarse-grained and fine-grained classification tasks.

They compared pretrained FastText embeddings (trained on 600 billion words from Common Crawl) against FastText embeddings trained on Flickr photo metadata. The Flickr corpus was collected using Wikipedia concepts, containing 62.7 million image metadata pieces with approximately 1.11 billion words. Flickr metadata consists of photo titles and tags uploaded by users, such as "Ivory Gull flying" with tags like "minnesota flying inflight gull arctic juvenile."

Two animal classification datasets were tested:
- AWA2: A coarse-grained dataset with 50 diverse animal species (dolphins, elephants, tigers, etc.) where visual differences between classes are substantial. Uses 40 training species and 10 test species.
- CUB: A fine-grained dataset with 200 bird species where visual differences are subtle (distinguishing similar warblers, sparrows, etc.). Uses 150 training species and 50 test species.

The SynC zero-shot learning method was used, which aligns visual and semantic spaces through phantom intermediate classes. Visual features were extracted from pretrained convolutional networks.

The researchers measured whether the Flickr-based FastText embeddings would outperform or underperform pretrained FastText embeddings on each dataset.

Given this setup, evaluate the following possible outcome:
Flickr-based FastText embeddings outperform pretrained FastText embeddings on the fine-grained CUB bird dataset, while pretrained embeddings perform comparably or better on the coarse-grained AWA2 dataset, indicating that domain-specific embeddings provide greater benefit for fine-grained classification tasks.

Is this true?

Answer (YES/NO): YES